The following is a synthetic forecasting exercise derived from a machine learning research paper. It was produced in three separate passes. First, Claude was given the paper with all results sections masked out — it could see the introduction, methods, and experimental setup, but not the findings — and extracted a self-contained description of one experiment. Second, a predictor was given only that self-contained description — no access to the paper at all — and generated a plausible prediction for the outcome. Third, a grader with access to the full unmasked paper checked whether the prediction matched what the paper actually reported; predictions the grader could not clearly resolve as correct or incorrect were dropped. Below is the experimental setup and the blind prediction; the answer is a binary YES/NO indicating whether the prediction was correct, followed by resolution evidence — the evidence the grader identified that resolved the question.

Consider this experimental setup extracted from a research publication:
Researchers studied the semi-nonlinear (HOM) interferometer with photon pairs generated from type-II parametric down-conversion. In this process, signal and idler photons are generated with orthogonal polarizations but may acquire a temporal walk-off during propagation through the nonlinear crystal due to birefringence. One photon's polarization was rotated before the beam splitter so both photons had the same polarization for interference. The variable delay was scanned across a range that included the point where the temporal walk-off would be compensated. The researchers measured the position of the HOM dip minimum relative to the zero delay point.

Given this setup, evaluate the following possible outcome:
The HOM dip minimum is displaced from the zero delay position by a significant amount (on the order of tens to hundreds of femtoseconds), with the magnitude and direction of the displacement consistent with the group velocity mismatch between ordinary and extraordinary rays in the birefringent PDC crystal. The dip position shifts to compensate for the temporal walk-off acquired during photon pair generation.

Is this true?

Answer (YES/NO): NO